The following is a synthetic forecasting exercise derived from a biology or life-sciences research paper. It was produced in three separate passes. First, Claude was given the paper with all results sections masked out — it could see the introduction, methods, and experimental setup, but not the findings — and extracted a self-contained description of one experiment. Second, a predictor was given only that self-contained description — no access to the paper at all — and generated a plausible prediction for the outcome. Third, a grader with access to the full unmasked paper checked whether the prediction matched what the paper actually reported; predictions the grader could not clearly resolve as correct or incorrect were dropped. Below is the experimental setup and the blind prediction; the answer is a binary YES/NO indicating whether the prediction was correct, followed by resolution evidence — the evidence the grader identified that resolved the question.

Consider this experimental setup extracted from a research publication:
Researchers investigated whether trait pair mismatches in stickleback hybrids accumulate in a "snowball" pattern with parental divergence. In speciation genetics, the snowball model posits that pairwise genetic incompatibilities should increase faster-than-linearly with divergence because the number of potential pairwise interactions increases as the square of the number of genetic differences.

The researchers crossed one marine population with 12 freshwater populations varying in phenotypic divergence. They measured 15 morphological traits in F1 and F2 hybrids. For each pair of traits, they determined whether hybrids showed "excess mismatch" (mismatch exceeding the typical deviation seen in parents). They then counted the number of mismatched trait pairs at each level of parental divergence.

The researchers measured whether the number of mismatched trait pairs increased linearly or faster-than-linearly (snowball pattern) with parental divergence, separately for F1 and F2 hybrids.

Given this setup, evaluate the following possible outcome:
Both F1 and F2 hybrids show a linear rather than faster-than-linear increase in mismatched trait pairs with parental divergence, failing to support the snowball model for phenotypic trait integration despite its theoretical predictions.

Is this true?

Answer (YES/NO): NO